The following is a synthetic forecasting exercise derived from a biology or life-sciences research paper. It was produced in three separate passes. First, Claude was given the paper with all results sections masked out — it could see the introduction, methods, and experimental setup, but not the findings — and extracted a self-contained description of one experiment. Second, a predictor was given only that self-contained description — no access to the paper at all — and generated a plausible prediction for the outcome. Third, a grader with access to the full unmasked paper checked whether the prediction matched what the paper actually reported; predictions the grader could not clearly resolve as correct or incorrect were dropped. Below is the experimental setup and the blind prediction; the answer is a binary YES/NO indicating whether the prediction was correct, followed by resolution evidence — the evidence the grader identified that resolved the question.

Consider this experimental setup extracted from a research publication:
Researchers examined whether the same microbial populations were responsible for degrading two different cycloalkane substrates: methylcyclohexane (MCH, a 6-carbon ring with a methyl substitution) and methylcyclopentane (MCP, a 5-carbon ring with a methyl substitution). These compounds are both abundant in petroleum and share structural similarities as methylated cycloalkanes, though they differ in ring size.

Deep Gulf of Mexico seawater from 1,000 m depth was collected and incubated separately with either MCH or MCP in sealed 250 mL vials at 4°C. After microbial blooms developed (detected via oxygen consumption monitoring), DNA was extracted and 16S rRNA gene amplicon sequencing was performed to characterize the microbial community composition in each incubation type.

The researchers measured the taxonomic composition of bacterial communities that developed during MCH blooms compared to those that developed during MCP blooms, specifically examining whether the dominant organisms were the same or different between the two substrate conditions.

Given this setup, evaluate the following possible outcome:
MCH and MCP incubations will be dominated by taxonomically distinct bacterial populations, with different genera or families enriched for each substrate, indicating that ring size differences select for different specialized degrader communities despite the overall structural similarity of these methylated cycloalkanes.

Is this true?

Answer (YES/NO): NO